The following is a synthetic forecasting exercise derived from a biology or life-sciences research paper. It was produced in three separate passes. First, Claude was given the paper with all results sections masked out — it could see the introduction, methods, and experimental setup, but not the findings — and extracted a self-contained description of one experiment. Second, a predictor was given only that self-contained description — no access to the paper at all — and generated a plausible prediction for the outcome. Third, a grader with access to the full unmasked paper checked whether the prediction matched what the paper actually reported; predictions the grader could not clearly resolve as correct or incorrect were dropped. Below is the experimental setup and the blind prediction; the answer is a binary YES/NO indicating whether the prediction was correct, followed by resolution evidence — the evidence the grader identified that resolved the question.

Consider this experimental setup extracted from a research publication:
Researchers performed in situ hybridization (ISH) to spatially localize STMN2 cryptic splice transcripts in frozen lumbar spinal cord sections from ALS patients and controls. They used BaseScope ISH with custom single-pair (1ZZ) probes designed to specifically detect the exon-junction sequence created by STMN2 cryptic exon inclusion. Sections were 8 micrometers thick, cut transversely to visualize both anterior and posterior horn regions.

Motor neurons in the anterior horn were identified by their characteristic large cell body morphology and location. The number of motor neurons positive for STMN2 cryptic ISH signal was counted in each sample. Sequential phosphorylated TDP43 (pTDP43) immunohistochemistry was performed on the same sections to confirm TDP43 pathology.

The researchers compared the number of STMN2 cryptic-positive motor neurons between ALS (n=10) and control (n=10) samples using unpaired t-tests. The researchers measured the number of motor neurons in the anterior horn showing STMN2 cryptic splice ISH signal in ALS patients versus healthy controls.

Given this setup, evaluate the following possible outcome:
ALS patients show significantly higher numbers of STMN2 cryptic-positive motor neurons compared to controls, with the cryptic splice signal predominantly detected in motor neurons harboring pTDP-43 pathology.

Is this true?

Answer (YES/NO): YES